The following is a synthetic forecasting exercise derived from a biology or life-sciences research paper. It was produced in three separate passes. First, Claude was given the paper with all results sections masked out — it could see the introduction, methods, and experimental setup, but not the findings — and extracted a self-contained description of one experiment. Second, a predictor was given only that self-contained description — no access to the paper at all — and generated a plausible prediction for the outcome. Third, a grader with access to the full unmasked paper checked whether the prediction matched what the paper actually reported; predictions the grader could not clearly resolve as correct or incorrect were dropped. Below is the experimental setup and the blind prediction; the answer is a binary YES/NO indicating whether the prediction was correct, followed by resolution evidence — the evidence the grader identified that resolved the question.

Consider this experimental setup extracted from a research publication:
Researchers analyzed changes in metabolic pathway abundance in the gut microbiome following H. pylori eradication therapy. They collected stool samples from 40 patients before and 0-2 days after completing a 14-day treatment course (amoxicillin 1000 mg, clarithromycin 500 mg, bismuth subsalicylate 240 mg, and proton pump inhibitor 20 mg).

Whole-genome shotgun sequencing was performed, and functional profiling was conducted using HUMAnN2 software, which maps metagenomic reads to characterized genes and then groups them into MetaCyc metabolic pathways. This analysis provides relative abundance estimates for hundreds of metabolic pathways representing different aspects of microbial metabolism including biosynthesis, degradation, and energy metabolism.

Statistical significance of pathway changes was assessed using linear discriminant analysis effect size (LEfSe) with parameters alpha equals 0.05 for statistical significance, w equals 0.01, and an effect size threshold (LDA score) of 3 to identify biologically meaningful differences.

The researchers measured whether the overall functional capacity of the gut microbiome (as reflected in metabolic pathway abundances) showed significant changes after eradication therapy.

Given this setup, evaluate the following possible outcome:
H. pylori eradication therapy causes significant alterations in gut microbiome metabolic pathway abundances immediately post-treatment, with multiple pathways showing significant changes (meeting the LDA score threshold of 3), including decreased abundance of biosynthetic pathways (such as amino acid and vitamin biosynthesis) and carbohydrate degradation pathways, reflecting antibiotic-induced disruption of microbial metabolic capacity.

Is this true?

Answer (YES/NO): NO